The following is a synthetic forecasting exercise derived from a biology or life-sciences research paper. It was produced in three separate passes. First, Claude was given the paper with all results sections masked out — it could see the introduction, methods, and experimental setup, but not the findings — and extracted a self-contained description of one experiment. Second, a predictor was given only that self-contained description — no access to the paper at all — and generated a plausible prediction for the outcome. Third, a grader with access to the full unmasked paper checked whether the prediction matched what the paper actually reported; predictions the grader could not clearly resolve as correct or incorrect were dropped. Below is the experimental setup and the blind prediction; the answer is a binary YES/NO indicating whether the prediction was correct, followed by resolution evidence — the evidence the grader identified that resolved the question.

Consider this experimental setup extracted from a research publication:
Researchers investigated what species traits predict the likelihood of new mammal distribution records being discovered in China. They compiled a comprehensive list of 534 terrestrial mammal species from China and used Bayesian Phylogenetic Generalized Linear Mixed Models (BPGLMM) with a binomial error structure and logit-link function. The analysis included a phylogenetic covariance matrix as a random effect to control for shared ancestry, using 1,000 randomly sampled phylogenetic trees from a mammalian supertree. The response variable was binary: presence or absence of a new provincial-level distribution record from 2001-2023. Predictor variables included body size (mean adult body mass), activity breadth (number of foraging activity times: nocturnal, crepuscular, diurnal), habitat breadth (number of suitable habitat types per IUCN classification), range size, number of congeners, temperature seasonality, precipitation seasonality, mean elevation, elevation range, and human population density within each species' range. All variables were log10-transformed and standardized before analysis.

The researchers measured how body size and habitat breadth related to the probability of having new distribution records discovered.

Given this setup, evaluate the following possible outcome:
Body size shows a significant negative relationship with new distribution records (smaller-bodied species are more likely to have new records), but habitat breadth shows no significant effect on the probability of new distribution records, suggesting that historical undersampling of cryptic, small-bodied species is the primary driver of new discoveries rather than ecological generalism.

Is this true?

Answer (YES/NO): NO